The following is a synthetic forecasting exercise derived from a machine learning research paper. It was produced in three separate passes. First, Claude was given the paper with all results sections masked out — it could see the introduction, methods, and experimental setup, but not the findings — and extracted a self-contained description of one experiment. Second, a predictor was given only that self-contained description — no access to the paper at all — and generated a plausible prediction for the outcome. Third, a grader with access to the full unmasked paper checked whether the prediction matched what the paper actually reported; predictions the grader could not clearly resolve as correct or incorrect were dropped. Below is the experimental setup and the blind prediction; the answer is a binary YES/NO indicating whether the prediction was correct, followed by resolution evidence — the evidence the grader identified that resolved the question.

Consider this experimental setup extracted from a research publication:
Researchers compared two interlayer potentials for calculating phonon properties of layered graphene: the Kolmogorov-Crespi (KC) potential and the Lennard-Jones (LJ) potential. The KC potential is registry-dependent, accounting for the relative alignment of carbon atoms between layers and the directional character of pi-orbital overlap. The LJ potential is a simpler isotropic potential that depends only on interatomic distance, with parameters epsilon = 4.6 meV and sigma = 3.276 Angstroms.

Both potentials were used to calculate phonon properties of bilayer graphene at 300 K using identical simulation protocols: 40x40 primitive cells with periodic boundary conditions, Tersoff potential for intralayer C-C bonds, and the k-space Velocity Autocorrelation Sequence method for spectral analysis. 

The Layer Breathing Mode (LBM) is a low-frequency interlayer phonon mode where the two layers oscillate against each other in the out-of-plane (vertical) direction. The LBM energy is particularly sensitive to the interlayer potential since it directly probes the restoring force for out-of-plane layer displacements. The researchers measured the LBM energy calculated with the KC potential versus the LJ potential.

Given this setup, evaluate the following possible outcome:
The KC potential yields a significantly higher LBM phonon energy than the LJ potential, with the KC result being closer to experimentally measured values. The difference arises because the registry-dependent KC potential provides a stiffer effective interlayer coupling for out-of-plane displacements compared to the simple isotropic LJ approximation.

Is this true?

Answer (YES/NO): NO